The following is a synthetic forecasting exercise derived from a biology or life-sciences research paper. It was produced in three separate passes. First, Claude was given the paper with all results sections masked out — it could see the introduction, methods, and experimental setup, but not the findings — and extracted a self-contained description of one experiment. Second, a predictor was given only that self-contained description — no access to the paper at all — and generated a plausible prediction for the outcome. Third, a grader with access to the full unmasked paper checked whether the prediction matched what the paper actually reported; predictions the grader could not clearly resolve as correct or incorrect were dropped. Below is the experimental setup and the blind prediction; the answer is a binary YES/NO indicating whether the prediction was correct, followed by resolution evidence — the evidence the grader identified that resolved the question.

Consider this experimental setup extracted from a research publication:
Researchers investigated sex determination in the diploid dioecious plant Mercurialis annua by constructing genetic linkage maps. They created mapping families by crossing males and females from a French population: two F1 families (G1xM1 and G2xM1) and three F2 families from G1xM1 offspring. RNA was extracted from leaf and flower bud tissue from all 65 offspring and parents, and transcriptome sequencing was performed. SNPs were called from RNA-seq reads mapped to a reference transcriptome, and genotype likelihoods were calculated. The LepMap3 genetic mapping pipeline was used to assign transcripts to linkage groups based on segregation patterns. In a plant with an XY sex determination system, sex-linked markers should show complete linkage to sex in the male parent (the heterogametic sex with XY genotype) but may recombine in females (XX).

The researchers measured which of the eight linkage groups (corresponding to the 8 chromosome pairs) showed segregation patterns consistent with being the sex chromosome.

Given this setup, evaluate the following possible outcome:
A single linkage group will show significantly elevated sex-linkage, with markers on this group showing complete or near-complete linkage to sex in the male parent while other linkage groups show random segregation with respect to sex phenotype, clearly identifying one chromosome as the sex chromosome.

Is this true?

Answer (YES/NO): YES